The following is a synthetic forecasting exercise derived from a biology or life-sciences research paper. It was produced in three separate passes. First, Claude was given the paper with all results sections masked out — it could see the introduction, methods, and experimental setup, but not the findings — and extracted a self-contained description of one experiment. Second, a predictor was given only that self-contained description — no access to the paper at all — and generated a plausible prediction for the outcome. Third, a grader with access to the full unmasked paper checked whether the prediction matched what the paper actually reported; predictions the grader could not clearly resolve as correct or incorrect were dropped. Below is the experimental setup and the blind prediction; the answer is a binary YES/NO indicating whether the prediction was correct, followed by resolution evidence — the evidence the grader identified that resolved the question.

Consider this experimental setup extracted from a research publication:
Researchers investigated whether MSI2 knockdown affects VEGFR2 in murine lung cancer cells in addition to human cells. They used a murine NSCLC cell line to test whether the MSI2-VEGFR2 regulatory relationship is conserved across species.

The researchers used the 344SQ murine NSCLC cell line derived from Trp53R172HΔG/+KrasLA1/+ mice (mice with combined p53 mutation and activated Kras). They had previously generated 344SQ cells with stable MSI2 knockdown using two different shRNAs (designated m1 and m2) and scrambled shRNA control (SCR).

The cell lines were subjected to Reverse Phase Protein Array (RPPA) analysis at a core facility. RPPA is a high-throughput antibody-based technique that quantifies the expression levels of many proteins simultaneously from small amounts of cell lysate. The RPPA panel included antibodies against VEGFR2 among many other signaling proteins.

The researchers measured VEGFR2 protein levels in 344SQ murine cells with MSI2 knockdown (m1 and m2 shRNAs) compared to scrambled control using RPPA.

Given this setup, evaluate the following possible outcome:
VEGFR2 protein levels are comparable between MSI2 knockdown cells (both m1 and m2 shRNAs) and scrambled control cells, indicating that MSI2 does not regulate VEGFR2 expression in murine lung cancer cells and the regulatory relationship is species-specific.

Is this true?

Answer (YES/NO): NO